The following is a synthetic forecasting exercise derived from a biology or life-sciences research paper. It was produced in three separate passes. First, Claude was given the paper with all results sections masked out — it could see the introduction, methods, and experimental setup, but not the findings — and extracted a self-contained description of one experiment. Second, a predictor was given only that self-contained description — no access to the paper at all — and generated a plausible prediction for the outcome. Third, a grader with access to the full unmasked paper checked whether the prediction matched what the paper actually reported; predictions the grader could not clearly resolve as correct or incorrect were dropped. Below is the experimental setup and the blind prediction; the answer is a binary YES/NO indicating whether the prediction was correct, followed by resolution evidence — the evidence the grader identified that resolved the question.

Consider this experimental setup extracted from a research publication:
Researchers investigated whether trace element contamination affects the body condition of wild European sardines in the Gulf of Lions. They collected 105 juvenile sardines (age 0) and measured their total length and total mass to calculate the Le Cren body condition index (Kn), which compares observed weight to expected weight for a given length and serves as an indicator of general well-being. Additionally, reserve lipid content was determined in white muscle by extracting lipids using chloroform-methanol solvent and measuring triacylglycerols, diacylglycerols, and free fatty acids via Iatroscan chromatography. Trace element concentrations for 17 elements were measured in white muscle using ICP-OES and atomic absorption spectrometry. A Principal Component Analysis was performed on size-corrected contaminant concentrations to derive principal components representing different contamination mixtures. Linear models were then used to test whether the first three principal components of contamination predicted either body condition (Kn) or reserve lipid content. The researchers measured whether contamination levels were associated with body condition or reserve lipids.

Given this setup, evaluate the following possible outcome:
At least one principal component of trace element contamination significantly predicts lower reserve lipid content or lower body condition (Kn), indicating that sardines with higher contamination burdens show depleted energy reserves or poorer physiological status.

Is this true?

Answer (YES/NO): NO